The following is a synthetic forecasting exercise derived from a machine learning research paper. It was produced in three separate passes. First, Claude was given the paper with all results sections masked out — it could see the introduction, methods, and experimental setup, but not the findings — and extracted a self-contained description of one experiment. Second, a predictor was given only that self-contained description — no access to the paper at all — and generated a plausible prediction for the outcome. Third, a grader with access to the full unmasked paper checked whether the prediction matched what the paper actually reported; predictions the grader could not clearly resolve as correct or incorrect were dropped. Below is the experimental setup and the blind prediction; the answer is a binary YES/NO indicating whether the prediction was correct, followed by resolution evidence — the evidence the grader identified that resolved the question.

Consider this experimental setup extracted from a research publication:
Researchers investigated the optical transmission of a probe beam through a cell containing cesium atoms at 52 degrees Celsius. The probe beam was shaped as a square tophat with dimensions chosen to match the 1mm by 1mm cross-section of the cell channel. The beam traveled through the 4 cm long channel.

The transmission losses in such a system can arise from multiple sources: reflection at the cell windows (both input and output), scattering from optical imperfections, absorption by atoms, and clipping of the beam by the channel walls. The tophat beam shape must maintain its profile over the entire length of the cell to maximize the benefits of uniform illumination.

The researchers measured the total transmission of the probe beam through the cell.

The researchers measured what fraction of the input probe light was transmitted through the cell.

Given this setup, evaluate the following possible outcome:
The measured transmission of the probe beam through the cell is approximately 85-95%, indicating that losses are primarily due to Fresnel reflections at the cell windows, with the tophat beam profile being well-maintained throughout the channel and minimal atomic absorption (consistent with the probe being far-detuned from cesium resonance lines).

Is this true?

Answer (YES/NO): NO